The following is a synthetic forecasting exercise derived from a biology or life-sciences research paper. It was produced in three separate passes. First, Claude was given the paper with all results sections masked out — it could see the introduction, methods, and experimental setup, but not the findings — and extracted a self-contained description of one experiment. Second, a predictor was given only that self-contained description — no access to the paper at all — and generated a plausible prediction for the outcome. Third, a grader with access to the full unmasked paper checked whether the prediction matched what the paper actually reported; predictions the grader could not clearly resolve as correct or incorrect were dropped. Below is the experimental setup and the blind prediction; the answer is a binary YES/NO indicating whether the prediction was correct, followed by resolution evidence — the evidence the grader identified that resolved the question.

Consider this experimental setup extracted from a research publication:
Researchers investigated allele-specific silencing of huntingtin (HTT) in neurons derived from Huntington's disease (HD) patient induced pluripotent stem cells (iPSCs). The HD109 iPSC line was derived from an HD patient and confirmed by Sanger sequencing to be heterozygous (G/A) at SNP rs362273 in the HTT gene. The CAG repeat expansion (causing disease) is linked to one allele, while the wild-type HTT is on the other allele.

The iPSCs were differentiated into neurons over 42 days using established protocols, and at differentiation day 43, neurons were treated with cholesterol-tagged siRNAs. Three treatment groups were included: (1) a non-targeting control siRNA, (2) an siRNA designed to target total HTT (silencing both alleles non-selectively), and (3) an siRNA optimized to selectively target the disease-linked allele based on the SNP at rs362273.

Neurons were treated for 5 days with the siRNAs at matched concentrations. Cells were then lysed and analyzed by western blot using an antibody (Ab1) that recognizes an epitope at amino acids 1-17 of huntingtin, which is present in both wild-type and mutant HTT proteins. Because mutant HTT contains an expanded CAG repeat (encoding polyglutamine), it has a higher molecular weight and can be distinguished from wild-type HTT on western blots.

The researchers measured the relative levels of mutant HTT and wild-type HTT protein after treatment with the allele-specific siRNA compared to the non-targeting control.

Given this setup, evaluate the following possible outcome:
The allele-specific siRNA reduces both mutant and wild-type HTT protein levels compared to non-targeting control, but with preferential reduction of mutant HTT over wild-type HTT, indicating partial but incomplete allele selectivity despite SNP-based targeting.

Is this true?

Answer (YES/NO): NO